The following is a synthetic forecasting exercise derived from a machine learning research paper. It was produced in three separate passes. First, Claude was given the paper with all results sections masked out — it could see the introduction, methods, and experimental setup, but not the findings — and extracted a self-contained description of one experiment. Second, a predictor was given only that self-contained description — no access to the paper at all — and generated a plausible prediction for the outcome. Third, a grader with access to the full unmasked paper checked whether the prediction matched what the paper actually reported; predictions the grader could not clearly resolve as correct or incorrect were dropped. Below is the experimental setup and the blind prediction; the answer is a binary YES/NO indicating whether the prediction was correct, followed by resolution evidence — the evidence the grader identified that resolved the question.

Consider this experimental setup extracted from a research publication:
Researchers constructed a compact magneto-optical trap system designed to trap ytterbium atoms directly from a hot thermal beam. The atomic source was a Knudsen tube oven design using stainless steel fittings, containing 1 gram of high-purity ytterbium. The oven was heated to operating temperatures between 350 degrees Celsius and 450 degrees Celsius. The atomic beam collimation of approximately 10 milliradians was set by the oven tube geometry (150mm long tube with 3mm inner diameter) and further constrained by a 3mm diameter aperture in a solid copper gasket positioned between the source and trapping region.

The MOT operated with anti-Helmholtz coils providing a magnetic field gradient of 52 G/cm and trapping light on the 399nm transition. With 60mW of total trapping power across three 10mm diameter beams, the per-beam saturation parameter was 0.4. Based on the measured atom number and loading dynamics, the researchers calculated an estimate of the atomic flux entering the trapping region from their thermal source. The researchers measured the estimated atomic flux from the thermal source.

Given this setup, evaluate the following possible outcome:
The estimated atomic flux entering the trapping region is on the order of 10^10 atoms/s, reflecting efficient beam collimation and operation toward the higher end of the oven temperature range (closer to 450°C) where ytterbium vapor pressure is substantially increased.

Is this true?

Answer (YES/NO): NO